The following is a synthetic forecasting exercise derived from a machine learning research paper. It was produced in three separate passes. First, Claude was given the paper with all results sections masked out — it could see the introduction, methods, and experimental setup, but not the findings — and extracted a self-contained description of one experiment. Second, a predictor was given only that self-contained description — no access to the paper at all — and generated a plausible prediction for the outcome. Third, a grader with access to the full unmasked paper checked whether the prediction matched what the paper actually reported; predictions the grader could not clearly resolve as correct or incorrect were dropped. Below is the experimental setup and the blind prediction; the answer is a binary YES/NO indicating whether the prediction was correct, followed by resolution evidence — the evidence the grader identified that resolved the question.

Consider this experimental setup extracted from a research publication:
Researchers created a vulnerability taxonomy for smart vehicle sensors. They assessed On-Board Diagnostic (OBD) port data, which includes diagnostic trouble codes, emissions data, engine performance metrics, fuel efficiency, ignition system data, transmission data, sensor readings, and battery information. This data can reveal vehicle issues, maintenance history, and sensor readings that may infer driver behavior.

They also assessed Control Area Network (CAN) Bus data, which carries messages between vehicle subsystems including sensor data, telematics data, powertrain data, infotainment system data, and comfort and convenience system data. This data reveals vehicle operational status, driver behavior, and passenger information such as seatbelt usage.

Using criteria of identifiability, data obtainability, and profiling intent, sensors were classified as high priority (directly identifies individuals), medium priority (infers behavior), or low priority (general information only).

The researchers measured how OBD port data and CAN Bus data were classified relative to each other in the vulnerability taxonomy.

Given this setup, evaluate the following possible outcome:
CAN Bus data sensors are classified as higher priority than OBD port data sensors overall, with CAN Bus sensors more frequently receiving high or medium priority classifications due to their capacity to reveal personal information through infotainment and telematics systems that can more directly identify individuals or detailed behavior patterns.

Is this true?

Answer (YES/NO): NO